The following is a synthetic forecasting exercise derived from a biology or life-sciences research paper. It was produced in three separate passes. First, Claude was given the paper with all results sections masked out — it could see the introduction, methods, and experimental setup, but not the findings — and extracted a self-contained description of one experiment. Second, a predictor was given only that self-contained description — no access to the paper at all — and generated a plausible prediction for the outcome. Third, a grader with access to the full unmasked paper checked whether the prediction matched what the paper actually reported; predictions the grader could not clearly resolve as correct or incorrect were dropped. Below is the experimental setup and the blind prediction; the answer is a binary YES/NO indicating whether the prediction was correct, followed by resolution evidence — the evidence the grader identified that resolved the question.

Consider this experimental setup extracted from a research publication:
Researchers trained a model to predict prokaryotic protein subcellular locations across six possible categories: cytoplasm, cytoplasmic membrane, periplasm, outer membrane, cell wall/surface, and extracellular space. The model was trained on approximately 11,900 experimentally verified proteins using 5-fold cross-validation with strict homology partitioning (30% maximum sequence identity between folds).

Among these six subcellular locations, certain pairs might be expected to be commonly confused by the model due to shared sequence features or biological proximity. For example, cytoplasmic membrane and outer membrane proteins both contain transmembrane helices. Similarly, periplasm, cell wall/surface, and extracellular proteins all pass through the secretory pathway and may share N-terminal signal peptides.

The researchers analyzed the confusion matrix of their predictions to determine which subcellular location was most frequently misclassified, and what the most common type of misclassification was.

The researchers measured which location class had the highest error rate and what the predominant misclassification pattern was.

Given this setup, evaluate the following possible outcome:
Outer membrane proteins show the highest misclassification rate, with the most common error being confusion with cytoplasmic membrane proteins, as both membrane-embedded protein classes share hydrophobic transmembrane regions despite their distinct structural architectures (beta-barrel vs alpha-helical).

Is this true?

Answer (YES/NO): NO